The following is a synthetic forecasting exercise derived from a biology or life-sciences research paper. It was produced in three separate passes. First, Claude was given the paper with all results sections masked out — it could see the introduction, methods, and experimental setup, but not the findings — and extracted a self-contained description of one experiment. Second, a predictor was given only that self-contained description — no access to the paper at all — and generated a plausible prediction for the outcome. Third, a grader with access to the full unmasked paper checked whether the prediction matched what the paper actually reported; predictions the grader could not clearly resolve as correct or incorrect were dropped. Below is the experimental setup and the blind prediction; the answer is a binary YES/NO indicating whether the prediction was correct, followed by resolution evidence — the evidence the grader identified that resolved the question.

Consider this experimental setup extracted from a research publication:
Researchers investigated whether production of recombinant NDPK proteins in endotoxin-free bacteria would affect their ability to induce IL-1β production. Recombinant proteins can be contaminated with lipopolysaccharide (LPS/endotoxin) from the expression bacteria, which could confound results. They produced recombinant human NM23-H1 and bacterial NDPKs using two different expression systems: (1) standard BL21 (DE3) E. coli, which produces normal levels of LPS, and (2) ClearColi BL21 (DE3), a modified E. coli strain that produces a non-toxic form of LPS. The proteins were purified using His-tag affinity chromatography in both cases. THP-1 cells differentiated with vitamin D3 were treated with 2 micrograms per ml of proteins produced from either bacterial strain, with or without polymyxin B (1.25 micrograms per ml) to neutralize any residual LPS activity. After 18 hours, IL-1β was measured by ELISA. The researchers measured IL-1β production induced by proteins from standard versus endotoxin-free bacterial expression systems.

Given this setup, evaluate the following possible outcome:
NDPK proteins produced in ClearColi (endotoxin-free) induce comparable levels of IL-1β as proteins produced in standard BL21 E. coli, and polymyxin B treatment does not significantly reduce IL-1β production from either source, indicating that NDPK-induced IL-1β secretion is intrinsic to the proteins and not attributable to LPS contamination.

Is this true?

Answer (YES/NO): NO